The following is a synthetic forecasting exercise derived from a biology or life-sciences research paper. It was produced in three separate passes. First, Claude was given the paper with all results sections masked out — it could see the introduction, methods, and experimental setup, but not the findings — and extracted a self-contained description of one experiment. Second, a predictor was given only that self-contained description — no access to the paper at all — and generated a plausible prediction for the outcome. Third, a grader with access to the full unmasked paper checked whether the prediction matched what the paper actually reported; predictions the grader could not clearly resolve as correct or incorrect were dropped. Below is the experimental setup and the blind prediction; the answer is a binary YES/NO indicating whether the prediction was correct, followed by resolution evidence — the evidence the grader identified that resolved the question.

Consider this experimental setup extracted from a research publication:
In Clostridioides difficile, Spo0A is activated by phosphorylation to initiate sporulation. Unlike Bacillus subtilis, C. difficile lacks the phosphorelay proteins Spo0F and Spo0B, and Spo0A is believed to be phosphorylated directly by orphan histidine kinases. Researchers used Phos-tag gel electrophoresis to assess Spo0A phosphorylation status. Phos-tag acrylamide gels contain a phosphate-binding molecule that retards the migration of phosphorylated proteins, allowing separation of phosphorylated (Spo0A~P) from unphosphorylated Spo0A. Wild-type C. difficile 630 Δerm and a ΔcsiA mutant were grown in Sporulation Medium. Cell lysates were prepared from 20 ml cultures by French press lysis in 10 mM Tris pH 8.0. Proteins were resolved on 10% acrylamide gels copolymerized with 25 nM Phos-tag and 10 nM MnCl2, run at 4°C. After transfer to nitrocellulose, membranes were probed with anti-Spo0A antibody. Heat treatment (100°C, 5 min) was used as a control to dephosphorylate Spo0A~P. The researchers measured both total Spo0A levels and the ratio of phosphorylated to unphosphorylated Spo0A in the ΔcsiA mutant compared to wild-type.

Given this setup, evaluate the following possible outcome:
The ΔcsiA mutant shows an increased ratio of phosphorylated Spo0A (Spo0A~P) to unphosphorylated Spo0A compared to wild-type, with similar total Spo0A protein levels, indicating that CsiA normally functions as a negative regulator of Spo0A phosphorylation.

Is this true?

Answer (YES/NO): NO